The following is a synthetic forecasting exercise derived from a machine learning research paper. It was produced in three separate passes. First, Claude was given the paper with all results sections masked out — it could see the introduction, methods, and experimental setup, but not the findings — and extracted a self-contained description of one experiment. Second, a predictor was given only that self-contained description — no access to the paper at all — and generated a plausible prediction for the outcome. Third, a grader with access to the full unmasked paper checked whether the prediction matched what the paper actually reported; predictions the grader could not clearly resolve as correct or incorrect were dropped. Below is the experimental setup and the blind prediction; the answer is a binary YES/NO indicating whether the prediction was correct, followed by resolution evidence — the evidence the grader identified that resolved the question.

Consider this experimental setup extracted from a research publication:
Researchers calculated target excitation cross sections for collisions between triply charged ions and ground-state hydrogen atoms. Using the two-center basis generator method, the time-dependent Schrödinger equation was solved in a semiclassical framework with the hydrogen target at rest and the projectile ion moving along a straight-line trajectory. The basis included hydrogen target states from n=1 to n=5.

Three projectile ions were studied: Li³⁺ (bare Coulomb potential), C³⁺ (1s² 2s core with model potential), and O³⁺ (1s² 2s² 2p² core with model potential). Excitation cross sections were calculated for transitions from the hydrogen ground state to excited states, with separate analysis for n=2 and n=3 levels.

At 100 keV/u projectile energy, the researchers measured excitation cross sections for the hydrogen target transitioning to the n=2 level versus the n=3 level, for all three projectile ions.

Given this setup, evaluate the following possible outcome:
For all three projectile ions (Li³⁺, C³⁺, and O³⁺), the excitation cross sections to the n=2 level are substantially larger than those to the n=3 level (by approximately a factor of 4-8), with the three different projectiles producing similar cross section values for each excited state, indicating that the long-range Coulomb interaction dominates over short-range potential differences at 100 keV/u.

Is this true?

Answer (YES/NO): NO